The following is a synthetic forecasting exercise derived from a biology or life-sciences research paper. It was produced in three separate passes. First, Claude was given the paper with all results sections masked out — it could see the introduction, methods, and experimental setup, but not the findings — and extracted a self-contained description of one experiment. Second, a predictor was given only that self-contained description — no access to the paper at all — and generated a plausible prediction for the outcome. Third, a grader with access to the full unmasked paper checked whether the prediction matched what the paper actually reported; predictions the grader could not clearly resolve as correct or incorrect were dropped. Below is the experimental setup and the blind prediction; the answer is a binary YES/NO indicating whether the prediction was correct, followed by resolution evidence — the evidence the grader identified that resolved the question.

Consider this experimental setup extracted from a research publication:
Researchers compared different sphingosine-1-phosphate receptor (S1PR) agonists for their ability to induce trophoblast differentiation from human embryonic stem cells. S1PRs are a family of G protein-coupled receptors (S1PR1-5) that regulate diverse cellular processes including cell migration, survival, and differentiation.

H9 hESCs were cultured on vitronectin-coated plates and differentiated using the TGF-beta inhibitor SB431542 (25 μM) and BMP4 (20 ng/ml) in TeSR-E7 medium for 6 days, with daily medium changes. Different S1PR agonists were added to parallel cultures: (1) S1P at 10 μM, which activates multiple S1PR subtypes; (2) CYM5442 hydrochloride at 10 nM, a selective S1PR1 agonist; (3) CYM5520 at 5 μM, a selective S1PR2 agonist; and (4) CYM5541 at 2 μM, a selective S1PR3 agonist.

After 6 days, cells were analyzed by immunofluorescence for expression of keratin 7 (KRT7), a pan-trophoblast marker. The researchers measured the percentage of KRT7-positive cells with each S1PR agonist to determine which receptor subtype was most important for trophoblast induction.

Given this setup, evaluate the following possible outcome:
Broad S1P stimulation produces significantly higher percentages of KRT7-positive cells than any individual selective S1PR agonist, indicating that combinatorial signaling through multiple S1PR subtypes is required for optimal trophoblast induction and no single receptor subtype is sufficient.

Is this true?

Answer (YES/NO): NO